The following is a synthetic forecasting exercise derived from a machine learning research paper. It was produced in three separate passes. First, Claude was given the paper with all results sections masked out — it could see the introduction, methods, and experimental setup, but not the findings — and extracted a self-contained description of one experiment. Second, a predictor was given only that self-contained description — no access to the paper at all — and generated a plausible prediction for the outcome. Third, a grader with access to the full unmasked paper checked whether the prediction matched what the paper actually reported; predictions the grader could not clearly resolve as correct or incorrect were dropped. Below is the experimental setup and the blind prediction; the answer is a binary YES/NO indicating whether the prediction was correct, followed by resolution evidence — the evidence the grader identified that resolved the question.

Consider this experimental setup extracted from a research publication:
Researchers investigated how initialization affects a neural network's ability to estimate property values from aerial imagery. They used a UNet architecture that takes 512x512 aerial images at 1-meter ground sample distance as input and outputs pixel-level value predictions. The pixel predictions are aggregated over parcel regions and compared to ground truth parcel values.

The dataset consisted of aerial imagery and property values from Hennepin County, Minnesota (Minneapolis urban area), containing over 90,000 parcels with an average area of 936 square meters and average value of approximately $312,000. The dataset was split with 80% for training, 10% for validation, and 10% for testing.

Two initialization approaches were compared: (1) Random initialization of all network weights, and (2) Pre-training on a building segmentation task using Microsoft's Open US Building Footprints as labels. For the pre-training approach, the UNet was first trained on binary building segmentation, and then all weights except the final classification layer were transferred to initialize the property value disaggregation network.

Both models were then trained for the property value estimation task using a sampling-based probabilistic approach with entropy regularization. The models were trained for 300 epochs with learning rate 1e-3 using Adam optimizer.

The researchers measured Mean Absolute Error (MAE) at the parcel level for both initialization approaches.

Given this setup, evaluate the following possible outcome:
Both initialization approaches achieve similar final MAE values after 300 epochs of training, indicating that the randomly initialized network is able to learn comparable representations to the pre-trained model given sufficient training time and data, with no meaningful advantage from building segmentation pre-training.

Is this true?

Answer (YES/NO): NO